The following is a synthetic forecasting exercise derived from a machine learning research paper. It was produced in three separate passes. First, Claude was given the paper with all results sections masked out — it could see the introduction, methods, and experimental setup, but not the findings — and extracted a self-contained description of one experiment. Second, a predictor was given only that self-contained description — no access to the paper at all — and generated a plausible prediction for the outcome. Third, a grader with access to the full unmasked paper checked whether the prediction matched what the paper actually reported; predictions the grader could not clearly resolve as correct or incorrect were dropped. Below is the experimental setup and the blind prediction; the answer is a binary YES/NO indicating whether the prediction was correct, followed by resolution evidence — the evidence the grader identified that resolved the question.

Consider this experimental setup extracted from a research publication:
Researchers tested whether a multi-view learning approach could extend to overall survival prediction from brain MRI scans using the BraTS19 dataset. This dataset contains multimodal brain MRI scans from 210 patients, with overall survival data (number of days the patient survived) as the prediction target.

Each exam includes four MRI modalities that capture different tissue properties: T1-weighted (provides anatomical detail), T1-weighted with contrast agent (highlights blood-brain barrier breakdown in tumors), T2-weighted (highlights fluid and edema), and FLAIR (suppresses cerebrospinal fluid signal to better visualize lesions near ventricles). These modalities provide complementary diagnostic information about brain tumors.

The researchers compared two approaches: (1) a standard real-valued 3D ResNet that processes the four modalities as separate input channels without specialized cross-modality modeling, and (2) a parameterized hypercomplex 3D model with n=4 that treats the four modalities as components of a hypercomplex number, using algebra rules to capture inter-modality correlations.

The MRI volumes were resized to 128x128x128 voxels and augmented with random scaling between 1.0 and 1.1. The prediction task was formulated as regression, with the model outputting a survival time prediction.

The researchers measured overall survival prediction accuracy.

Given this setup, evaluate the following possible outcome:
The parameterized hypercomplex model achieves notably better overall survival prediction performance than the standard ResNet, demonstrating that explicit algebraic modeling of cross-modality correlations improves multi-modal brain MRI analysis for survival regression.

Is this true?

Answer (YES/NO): YES